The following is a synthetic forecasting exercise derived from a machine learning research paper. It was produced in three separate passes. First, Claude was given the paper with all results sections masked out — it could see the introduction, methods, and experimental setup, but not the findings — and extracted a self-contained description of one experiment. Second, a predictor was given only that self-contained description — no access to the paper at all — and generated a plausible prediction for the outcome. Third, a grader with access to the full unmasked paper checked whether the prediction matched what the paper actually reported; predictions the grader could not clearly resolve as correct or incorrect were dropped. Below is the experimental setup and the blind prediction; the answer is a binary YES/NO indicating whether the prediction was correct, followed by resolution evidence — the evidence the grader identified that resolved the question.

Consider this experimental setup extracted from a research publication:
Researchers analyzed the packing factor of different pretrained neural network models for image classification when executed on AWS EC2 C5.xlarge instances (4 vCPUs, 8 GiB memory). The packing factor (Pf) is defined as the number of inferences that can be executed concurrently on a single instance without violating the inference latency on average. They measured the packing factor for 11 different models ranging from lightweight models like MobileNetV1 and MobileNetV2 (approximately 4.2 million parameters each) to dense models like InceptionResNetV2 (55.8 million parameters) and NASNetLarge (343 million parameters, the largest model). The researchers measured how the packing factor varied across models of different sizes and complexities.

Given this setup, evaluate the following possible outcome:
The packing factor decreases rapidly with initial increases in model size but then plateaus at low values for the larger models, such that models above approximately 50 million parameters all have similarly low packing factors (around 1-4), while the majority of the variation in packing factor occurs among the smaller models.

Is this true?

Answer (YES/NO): YES